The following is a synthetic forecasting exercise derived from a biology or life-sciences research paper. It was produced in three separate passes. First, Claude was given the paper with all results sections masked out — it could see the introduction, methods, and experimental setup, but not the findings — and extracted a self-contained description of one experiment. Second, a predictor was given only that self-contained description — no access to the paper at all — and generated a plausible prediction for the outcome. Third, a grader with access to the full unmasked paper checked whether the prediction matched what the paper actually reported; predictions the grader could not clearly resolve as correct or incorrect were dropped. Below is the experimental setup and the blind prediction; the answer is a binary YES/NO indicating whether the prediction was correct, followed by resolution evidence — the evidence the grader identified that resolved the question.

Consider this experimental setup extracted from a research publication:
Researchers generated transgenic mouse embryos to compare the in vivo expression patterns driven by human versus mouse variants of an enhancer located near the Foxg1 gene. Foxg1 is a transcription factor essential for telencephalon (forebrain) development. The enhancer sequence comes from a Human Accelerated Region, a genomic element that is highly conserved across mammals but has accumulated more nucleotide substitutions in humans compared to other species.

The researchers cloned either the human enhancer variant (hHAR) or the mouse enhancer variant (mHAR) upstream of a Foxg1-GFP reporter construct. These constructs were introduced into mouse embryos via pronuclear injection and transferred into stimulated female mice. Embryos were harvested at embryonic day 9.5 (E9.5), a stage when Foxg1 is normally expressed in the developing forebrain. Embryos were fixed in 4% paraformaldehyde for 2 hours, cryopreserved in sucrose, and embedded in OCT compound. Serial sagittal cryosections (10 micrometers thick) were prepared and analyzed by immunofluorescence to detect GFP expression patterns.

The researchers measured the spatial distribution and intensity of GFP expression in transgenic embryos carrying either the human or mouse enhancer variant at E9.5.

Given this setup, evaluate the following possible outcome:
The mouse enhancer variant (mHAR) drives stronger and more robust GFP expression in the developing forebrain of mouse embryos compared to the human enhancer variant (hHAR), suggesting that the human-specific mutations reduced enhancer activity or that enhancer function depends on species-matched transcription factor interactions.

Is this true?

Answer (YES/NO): NO